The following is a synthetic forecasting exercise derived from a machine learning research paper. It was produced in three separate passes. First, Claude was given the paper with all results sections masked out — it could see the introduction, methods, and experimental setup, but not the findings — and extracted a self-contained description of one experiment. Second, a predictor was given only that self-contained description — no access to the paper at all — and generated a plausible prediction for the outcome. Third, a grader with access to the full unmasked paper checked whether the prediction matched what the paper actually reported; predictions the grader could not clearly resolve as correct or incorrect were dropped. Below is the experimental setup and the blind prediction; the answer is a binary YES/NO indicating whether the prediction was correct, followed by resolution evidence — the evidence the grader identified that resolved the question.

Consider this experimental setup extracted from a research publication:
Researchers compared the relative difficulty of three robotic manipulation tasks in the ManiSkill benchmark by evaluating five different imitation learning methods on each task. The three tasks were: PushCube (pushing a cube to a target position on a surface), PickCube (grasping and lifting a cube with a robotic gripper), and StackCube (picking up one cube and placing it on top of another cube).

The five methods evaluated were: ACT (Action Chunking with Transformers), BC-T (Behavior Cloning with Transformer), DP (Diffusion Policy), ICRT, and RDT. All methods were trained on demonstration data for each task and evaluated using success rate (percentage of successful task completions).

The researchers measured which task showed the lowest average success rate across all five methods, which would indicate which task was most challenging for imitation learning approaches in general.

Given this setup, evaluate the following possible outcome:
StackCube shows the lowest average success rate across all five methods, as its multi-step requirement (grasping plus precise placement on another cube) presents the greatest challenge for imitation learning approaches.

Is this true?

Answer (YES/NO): NO